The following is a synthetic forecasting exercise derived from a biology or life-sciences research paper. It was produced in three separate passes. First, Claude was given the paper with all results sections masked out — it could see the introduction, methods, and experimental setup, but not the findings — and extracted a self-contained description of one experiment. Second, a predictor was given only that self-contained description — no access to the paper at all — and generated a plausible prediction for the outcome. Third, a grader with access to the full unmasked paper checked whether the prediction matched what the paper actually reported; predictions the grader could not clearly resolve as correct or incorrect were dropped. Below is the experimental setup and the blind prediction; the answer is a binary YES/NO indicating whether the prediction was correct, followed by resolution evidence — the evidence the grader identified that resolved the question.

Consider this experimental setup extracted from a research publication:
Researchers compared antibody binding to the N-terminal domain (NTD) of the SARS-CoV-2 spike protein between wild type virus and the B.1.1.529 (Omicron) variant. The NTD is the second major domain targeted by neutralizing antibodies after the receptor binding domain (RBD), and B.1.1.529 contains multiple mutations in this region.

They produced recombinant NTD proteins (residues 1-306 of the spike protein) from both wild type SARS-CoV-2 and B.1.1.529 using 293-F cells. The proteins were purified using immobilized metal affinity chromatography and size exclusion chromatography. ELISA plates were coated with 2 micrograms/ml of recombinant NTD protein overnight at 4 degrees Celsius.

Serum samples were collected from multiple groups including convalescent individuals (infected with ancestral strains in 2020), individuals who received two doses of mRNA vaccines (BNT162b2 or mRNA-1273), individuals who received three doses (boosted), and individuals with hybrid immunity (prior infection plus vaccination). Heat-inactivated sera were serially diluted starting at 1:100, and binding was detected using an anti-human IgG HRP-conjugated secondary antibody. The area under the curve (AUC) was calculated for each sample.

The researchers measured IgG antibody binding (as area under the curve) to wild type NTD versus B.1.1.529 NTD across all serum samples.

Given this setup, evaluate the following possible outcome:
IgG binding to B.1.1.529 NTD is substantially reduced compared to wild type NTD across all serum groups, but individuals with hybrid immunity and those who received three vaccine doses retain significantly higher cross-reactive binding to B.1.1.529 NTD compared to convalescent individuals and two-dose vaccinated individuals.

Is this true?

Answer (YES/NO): NO